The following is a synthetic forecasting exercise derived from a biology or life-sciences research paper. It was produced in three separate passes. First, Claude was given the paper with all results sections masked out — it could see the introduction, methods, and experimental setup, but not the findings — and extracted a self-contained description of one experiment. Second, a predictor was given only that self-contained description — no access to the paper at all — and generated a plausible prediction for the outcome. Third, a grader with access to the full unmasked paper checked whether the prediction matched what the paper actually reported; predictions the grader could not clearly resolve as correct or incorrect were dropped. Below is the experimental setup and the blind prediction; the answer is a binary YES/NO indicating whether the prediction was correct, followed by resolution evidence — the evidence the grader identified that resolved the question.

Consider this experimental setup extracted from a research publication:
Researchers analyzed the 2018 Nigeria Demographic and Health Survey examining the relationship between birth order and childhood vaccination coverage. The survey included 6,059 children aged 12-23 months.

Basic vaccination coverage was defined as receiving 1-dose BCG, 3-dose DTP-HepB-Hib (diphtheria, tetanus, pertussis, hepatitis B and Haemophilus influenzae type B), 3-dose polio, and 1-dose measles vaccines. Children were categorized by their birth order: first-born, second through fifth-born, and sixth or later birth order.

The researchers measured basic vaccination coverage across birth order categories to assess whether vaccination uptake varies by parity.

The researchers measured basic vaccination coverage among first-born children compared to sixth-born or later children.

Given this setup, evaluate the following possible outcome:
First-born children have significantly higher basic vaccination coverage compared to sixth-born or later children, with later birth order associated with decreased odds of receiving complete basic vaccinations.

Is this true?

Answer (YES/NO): YES